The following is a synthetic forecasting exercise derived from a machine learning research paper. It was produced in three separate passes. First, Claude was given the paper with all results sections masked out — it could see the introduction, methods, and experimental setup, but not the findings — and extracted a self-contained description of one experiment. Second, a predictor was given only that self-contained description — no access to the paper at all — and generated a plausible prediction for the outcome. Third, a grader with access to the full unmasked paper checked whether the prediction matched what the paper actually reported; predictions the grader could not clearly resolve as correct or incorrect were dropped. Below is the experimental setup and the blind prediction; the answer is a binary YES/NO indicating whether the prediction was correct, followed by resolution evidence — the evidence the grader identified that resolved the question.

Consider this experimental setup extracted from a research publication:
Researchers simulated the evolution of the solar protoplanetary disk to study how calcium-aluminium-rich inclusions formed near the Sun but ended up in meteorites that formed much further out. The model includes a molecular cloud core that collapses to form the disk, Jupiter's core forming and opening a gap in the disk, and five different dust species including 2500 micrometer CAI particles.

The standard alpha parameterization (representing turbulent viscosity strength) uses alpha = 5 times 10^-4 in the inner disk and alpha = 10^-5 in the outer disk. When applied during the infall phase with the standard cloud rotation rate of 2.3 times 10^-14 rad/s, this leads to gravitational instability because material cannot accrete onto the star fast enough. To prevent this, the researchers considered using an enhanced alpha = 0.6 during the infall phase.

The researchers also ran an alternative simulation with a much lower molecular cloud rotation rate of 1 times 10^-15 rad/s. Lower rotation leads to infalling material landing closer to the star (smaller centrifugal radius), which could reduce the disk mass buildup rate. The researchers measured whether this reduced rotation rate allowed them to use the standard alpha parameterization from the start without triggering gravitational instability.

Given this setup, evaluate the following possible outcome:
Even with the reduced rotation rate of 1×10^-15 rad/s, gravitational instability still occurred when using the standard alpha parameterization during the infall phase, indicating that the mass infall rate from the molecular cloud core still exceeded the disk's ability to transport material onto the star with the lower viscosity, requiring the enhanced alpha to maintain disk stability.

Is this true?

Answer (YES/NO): NO